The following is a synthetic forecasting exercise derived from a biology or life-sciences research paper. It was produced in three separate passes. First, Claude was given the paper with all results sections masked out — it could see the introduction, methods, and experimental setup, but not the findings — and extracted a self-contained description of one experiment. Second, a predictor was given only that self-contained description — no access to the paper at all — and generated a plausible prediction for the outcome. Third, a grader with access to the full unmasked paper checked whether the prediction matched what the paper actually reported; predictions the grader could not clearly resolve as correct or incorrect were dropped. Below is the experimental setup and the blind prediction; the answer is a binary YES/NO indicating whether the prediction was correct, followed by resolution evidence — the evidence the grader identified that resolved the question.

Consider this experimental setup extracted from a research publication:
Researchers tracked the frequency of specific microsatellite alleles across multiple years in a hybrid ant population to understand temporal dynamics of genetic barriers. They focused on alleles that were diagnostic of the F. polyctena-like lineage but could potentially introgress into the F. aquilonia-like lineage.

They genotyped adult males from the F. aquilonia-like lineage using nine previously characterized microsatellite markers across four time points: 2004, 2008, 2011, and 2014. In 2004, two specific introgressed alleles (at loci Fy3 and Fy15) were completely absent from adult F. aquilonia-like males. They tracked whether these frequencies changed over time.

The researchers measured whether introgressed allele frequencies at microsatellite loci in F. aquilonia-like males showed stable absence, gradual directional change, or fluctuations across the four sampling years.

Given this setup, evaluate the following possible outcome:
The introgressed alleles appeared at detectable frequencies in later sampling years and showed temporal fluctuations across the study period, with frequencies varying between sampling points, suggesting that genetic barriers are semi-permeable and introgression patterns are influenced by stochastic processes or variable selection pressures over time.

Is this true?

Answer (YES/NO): YES